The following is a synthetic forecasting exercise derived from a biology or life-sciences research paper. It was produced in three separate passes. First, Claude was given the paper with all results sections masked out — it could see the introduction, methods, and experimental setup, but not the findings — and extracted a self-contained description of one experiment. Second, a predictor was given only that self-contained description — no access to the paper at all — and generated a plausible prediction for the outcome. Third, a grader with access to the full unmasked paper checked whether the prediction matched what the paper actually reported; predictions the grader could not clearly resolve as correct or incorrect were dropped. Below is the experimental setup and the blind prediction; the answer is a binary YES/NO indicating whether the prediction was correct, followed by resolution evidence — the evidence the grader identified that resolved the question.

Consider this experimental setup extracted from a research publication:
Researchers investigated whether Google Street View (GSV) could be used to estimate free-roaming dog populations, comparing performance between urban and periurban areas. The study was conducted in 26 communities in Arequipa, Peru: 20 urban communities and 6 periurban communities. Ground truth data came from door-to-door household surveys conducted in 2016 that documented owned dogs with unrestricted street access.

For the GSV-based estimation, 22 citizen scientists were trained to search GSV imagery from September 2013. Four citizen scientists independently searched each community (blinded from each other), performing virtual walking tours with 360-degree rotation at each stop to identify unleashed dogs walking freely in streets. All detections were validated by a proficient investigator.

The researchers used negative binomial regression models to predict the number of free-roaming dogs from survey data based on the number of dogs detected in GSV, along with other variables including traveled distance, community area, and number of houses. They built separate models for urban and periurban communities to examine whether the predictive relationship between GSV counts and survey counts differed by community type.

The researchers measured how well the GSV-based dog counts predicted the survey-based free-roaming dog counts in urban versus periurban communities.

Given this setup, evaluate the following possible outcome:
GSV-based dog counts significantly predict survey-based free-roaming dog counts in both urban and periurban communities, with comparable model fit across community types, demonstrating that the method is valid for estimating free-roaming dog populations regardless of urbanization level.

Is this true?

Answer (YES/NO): NO